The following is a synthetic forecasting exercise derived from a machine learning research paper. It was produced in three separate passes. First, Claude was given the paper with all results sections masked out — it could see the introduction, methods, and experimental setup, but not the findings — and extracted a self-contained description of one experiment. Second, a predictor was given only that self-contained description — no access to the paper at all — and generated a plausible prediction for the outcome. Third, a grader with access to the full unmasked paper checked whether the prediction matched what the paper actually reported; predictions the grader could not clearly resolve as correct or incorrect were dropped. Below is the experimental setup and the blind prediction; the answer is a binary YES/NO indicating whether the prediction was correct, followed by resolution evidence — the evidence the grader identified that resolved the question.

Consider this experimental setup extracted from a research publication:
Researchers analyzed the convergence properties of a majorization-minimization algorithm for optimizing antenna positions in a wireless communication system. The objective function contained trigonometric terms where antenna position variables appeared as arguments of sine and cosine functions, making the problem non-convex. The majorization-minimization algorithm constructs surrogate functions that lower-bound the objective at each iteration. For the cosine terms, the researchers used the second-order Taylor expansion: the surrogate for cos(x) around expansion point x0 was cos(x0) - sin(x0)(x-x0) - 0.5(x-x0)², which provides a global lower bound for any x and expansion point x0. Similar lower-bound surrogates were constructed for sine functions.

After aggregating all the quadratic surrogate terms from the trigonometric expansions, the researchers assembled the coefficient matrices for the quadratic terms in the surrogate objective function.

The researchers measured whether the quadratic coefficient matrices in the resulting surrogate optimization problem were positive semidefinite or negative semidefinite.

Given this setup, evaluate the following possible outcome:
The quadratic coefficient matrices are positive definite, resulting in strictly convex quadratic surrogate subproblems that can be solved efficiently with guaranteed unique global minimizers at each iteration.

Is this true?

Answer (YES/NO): NO